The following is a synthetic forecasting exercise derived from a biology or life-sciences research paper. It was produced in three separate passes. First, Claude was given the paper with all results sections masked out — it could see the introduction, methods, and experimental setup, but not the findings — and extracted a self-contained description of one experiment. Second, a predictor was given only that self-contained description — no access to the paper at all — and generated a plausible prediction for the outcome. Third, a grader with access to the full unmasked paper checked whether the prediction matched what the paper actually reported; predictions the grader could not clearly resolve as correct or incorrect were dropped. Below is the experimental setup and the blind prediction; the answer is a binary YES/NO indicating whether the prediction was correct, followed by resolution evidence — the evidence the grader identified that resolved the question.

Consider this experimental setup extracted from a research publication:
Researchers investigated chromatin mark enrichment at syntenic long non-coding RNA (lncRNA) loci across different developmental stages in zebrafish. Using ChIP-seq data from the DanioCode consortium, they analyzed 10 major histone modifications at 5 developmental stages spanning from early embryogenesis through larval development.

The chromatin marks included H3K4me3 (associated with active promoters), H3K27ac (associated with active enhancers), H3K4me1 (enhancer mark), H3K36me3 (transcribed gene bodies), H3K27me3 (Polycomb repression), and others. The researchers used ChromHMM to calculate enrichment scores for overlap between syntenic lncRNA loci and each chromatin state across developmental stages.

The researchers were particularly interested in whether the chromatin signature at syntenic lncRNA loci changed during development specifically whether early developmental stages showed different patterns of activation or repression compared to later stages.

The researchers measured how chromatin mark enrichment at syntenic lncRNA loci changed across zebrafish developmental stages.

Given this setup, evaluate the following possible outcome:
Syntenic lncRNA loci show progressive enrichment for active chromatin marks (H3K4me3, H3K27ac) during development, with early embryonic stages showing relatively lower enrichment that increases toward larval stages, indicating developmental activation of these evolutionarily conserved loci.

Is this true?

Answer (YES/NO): NO